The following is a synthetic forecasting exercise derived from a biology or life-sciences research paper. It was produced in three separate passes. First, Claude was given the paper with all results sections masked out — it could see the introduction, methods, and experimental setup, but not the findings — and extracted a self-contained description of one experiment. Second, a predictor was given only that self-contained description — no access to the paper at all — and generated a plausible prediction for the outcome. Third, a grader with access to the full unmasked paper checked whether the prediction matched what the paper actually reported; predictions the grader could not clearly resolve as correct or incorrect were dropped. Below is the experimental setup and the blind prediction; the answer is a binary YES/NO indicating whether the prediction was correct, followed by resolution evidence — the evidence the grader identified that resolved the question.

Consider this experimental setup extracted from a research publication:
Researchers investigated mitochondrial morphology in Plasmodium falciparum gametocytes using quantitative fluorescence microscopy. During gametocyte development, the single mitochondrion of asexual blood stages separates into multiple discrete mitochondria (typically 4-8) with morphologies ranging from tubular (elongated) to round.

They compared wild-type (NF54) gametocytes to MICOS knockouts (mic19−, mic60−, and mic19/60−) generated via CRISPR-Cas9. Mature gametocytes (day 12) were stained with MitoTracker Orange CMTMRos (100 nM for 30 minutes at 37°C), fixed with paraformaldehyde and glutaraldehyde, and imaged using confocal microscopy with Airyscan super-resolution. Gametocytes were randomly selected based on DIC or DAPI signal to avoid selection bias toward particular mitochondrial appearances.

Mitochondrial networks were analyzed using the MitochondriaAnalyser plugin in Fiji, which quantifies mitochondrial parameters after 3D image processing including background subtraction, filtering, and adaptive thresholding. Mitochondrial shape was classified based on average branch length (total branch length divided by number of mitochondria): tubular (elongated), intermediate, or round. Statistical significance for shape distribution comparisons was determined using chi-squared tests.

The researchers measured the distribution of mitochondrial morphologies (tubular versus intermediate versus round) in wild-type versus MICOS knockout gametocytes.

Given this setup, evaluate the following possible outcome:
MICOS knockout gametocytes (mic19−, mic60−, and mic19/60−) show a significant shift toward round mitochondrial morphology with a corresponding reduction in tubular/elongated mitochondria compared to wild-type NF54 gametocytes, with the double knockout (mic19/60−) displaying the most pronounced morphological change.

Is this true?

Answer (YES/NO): NO